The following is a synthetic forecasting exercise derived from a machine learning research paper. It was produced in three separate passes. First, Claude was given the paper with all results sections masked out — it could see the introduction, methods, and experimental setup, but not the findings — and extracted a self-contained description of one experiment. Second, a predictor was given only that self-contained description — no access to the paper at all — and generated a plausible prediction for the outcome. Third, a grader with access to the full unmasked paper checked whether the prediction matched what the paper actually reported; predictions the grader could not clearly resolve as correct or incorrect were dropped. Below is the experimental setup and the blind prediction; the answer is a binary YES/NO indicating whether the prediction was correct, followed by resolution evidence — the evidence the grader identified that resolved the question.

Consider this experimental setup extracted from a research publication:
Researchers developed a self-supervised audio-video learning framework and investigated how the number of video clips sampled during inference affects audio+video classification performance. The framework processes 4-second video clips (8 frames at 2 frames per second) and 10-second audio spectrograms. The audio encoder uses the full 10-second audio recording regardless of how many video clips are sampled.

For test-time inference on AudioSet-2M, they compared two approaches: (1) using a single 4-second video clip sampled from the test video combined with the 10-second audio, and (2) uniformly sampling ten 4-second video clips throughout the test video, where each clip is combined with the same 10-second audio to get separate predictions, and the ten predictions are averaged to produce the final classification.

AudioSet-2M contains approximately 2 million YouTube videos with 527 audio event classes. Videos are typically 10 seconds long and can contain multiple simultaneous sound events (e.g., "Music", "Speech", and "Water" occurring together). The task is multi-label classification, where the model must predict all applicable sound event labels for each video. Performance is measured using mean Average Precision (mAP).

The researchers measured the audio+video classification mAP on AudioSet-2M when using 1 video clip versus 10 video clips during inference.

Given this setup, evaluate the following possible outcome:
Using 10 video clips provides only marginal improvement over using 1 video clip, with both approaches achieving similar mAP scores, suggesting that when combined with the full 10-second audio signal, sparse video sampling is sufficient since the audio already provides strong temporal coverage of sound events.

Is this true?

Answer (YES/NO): YES